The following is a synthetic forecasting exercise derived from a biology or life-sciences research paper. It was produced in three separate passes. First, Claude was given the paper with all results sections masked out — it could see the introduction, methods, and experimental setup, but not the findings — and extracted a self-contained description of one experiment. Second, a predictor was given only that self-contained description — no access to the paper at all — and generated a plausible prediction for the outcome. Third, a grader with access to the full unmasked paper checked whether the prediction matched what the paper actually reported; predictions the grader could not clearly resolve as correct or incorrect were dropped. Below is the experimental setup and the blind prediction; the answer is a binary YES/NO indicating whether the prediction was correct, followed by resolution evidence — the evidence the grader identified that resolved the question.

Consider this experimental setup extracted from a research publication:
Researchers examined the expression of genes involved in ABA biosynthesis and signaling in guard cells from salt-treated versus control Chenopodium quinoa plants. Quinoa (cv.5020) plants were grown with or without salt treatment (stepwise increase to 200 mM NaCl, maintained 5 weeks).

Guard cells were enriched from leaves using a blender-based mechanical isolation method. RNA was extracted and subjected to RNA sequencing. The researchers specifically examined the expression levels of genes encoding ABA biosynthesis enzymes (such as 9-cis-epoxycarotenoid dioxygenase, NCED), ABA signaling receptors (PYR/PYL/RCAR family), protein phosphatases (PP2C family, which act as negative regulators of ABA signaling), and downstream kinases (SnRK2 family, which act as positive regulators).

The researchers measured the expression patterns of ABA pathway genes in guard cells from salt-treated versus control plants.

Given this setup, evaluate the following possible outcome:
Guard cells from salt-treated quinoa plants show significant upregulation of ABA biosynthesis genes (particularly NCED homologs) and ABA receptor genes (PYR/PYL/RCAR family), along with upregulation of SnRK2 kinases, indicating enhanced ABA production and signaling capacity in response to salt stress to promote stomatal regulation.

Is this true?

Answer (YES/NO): NO